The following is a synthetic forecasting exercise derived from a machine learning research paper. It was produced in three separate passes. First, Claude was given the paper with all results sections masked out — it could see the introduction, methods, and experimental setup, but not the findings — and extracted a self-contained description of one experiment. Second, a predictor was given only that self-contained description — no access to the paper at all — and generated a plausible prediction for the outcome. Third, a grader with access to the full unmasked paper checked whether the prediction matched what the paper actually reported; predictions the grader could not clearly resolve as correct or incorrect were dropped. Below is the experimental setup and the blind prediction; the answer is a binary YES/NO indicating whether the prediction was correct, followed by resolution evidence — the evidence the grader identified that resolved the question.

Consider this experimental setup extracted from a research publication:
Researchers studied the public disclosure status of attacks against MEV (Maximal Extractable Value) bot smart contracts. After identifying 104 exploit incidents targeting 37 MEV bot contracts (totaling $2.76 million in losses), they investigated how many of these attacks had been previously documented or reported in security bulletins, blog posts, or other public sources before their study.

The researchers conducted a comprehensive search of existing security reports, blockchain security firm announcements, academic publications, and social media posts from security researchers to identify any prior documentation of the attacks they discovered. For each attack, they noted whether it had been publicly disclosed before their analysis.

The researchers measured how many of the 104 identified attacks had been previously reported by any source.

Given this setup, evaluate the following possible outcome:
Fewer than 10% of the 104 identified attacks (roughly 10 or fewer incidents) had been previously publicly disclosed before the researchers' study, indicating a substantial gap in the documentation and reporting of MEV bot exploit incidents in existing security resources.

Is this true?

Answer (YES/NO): YES